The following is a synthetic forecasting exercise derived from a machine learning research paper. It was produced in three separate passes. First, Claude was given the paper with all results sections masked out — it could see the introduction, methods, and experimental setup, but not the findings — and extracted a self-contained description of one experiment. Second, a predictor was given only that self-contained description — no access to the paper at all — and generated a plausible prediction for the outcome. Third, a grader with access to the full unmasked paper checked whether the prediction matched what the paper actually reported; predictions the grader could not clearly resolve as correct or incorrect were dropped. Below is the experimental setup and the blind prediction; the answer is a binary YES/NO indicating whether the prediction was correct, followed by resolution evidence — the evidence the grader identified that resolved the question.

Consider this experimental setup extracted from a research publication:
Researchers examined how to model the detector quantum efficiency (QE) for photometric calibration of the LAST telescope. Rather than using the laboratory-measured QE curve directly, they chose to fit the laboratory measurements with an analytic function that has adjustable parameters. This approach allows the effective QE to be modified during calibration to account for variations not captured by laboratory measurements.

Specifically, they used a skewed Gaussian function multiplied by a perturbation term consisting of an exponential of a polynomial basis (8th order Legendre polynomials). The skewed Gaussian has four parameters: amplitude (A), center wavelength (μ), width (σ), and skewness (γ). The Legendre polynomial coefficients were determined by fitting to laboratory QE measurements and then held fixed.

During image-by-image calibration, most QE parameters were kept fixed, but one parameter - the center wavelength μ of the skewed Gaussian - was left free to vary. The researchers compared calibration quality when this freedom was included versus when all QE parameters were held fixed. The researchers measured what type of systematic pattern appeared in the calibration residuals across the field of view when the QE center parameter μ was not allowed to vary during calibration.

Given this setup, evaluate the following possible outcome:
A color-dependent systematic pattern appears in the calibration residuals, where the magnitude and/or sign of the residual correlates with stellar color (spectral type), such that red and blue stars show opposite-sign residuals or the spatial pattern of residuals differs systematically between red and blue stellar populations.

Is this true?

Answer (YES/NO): YES